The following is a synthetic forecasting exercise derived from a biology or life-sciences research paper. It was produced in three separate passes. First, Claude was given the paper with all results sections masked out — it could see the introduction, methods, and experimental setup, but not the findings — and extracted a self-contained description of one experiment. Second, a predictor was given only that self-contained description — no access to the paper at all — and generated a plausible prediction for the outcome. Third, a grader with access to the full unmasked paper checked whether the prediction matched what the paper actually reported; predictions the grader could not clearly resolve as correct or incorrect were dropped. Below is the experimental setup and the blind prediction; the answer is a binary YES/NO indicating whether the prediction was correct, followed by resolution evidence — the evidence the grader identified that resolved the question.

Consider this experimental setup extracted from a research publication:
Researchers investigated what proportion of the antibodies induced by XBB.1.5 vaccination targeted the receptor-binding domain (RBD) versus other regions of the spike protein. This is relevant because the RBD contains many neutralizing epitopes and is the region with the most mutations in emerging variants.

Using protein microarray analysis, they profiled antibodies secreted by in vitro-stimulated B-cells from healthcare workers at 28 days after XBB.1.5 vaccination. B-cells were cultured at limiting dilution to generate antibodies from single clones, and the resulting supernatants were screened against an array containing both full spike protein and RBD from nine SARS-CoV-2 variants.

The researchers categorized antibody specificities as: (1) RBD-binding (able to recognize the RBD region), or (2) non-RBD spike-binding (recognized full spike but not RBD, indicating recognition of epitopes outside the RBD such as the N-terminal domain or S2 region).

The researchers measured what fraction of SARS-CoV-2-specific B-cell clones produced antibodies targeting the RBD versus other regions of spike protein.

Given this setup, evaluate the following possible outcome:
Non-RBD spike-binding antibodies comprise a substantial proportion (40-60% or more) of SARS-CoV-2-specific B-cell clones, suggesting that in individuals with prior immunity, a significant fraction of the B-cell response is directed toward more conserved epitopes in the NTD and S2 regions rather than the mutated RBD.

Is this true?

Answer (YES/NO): YES